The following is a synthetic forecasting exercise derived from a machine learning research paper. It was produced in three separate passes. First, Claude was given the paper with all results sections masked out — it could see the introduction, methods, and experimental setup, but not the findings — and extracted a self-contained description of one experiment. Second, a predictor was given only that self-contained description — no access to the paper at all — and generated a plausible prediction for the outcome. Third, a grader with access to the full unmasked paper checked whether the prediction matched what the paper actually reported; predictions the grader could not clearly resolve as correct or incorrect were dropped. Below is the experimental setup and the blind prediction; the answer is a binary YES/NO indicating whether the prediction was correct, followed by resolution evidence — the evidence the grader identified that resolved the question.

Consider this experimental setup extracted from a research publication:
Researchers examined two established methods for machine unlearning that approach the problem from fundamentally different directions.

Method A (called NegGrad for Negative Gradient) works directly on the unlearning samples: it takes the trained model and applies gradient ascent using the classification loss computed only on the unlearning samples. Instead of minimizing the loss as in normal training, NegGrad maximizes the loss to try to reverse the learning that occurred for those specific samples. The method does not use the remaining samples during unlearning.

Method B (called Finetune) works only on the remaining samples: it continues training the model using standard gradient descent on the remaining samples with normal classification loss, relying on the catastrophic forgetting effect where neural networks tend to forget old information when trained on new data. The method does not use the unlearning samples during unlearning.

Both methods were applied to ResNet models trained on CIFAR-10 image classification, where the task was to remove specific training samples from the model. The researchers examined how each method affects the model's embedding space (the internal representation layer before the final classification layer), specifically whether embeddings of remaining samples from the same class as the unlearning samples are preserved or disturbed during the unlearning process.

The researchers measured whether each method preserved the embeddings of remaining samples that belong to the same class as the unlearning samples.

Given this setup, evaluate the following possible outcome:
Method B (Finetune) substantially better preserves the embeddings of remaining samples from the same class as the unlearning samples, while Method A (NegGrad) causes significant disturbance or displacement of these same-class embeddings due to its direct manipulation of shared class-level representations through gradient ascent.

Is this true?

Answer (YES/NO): YES